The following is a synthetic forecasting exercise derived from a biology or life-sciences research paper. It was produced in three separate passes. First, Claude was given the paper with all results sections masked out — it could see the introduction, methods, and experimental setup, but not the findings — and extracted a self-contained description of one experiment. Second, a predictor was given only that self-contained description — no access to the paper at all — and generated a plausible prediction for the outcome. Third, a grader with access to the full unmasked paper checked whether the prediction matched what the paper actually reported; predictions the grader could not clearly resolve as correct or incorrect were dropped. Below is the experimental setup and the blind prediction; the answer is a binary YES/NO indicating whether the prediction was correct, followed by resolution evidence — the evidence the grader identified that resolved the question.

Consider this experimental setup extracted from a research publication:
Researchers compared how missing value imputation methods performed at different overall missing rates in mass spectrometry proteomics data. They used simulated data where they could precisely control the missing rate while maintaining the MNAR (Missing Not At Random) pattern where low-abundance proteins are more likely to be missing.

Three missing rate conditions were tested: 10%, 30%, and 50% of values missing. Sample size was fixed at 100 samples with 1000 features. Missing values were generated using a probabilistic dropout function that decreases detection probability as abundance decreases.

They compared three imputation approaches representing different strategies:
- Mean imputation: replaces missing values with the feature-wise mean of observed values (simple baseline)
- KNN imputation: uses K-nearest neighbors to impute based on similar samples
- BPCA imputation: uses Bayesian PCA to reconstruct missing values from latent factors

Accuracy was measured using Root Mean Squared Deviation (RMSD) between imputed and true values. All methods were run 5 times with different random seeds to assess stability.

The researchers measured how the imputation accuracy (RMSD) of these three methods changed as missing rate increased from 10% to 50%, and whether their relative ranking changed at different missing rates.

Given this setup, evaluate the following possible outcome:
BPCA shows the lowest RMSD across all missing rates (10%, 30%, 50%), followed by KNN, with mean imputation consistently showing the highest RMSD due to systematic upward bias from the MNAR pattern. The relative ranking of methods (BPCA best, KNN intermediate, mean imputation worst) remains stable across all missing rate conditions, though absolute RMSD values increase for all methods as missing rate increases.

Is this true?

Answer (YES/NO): NO